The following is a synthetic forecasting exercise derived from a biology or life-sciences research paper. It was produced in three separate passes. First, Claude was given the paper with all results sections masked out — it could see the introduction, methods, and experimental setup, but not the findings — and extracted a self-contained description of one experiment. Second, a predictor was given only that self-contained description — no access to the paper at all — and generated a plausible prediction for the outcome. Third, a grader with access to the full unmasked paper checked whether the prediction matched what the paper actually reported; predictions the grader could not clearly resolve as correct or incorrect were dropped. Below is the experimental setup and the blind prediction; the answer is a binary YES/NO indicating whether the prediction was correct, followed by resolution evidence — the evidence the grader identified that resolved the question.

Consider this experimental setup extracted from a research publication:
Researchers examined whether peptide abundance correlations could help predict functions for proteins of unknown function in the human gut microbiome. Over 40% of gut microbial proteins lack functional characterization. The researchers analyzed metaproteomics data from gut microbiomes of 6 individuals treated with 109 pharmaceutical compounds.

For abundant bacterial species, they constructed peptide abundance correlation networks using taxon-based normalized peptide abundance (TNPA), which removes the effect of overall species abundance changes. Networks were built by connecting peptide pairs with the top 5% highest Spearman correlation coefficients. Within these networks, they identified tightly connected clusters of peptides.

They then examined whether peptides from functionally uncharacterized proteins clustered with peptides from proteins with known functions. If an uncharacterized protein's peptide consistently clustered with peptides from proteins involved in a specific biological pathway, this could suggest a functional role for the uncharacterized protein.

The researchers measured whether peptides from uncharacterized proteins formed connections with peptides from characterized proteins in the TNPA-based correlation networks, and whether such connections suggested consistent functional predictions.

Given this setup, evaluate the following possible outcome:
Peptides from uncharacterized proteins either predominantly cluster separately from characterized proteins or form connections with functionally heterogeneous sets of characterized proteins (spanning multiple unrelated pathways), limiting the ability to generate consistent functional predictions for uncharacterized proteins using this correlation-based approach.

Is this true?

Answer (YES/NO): NO